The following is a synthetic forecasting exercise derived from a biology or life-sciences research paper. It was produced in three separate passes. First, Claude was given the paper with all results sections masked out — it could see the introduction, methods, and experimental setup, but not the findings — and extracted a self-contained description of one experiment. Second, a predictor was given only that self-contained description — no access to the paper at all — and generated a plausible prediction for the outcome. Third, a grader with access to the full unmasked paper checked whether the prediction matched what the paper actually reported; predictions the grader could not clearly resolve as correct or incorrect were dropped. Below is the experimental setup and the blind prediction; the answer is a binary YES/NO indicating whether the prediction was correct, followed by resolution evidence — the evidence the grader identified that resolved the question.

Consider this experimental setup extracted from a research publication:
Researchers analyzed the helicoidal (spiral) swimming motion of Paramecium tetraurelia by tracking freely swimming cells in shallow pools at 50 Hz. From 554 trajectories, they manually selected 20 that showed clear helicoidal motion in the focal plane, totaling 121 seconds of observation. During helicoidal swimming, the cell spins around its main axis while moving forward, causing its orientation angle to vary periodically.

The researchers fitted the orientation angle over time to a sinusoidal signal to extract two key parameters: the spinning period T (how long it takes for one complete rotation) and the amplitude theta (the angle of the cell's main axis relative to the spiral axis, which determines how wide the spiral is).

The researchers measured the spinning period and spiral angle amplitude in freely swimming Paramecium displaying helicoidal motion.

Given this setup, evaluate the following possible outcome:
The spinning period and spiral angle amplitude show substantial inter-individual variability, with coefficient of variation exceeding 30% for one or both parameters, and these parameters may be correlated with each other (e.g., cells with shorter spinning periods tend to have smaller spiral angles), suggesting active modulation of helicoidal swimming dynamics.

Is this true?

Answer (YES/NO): YES